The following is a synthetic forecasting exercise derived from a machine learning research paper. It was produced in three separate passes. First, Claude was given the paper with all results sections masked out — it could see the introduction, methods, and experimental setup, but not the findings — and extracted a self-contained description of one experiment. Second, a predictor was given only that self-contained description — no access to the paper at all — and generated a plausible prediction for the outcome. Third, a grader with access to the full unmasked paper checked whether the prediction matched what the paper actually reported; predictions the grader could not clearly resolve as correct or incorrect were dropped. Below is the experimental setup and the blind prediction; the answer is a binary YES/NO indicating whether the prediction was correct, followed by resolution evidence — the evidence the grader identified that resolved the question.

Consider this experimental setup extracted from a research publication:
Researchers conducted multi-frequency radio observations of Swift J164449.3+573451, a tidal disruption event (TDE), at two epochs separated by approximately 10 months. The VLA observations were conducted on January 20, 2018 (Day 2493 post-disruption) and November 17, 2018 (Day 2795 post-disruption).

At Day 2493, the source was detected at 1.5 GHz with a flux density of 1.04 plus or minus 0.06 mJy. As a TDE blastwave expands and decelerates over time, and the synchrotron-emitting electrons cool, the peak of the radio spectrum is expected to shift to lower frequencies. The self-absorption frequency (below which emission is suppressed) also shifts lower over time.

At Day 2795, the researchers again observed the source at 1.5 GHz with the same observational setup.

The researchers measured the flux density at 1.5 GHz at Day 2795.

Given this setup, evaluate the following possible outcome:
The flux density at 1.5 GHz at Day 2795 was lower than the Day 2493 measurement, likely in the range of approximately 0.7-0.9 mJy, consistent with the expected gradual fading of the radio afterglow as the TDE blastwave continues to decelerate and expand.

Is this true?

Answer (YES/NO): NO